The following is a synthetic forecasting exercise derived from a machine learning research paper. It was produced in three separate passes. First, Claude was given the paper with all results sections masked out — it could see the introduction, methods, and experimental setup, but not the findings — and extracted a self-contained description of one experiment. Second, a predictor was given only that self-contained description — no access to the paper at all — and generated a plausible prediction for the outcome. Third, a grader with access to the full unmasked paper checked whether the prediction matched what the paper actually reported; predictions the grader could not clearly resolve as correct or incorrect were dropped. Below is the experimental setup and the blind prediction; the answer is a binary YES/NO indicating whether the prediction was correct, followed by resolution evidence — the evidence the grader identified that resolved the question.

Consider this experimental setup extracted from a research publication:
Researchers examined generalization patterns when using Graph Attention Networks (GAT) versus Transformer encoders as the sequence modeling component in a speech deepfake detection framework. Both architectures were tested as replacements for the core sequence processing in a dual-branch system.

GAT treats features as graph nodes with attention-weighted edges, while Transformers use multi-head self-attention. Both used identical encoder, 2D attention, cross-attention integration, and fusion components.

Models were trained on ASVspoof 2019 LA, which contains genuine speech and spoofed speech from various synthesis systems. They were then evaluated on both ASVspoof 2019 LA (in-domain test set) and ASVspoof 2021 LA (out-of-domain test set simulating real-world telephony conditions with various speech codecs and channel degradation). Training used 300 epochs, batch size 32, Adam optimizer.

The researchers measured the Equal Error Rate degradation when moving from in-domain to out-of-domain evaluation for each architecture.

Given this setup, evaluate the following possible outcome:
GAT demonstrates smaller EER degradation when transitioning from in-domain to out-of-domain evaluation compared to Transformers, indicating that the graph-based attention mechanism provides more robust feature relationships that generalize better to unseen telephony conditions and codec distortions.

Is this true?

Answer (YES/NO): NO